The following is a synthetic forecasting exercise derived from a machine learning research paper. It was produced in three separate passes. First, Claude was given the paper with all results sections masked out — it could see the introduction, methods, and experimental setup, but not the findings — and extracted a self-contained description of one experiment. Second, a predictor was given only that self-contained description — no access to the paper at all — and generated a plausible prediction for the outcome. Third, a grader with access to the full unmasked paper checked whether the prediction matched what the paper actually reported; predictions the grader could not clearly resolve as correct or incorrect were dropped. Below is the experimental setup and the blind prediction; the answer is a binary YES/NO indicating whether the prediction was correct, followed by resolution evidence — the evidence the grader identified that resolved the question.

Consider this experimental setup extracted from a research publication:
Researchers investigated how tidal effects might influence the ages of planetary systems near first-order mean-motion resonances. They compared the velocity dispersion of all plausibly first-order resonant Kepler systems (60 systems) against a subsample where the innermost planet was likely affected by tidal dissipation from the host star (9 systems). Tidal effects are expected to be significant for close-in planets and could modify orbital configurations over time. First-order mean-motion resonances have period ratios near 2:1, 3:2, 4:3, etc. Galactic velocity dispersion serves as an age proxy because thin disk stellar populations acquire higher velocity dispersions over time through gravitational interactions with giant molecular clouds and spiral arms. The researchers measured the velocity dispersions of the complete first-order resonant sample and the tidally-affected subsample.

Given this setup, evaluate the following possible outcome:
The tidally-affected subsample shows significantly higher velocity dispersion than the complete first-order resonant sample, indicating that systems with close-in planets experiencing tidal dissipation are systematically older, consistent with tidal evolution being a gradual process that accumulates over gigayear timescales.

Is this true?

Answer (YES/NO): NO